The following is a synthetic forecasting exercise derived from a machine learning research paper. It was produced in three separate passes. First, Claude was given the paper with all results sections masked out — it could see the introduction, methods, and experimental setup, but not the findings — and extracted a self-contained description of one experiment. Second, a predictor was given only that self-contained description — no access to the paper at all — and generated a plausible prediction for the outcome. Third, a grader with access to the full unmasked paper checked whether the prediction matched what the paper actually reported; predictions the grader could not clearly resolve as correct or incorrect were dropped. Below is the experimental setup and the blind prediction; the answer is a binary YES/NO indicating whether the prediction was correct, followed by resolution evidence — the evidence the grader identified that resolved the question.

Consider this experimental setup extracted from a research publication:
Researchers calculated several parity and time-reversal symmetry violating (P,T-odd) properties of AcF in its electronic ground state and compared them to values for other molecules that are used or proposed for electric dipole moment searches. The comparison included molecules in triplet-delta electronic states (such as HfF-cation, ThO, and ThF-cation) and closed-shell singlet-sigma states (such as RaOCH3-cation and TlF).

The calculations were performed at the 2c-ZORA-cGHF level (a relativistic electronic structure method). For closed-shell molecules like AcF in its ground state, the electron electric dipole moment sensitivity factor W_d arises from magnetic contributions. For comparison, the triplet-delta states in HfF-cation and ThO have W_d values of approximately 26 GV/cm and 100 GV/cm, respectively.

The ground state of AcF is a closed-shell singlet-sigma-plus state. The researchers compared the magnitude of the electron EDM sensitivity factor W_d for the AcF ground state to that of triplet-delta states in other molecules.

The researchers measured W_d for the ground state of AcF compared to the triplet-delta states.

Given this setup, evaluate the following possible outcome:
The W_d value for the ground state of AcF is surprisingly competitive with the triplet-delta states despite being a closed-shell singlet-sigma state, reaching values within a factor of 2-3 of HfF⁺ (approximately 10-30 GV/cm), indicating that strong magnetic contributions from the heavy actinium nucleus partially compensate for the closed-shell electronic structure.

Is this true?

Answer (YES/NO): NO